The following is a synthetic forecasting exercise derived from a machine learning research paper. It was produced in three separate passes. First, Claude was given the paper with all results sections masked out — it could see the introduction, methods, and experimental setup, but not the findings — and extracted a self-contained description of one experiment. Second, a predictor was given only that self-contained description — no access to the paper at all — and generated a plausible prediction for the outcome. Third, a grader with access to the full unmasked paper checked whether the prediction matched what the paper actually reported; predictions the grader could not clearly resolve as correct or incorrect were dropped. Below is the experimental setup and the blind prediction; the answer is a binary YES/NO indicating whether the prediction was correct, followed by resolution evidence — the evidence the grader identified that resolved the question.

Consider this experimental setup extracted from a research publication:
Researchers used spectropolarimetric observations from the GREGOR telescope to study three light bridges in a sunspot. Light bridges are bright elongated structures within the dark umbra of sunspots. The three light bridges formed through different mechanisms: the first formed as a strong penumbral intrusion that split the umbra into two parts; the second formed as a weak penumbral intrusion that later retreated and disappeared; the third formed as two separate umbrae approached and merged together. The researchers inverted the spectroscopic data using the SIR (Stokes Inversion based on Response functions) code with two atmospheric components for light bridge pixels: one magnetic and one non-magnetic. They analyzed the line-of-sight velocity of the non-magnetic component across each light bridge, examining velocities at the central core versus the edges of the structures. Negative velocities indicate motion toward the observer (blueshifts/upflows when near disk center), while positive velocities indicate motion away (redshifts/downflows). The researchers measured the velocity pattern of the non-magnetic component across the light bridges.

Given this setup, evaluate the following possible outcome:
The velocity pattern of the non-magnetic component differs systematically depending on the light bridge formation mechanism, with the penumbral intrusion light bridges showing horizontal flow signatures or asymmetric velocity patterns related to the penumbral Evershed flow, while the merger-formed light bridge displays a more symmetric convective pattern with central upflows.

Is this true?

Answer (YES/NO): NO